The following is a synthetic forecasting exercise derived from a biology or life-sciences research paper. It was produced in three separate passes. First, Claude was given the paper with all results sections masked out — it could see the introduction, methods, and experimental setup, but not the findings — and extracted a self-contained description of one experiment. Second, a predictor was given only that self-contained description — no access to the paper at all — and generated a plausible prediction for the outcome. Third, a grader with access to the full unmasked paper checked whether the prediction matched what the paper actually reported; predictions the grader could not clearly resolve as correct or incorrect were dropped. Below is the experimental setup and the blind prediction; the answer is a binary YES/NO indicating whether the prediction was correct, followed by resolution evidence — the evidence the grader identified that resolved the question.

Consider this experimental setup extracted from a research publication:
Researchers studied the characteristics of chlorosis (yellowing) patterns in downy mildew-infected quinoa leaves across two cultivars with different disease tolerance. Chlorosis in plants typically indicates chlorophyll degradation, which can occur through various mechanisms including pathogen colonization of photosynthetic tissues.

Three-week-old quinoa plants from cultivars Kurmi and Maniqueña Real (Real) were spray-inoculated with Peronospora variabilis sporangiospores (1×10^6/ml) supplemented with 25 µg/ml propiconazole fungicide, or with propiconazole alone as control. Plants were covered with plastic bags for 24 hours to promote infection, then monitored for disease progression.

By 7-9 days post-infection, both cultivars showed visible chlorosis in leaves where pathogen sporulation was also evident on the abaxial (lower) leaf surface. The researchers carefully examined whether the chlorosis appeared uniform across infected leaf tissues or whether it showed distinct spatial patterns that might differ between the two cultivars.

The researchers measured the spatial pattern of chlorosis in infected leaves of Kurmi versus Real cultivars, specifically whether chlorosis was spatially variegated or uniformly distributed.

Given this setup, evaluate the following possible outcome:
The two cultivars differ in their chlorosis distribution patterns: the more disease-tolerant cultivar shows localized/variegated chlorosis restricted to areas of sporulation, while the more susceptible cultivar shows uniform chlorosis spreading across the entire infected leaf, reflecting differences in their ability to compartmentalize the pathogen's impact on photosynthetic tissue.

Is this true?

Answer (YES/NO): YES